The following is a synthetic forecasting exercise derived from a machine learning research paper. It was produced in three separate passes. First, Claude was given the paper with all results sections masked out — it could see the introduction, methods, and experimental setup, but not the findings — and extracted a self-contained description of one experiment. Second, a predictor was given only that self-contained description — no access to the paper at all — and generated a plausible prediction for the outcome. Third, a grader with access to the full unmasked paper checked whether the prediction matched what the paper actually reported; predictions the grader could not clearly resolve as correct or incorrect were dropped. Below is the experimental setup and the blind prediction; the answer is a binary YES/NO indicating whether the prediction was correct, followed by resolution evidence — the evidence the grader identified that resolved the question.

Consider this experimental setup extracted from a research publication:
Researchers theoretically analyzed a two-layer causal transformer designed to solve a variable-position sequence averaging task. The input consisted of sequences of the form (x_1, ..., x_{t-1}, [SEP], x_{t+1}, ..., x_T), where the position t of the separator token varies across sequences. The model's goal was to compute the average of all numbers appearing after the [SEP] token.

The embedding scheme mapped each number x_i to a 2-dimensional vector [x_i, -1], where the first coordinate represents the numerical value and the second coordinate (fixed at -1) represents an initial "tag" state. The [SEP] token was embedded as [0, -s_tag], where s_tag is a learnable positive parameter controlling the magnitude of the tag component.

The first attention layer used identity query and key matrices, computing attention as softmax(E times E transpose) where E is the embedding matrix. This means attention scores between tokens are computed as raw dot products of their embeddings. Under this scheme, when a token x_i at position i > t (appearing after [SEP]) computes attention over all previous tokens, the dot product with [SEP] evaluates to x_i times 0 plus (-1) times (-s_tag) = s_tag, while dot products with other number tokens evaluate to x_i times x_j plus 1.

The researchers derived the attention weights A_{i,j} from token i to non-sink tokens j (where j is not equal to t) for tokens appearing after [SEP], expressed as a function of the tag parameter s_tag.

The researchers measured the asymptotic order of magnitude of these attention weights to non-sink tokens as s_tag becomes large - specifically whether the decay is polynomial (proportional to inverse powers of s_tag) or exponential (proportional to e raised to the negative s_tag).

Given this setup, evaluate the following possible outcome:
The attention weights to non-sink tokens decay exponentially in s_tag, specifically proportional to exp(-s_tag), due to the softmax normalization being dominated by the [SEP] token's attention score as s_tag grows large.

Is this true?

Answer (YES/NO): YES